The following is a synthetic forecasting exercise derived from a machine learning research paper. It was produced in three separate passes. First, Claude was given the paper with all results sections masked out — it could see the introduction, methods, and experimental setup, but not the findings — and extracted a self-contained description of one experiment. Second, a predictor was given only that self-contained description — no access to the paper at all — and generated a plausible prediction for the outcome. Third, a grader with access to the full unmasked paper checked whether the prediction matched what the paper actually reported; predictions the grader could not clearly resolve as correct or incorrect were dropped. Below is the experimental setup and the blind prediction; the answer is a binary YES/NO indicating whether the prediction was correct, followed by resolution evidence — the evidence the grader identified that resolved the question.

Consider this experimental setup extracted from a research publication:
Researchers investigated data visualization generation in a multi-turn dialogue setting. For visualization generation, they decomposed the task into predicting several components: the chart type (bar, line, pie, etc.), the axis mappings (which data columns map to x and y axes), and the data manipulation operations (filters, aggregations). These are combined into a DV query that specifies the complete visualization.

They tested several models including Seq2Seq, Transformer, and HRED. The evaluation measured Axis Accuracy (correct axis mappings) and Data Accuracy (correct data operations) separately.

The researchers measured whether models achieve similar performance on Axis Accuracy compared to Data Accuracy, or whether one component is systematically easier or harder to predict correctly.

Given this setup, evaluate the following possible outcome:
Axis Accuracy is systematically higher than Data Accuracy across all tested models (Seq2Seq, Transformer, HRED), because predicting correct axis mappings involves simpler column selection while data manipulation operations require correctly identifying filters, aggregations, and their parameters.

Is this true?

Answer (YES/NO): NO